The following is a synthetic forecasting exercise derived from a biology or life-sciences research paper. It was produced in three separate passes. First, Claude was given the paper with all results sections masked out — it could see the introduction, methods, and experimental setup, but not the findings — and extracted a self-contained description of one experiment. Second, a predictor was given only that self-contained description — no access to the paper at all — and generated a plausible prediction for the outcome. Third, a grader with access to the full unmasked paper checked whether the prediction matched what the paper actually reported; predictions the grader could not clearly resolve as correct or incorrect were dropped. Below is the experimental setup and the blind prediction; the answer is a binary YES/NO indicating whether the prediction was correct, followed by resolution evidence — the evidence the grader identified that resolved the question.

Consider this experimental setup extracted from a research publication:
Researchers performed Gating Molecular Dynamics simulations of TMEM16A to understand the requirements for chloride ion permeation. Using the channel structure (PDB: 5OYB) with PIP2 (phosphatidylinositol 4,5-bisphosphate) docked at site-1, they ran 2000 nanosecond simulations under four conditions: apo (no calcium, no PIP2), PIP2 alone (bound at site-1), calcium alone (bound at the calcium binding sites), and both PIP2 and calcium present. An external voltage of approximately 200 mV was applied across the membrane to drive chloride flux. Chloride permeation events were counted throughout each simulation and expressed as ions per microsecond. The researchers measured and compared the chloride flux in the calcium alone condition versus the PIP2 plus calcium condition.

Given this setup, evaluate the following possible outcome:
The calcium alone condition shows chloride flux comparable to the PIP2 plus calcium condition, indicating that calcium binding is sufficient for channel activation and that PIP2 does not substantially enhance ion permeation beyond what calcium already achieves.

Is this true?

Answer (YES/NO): NO